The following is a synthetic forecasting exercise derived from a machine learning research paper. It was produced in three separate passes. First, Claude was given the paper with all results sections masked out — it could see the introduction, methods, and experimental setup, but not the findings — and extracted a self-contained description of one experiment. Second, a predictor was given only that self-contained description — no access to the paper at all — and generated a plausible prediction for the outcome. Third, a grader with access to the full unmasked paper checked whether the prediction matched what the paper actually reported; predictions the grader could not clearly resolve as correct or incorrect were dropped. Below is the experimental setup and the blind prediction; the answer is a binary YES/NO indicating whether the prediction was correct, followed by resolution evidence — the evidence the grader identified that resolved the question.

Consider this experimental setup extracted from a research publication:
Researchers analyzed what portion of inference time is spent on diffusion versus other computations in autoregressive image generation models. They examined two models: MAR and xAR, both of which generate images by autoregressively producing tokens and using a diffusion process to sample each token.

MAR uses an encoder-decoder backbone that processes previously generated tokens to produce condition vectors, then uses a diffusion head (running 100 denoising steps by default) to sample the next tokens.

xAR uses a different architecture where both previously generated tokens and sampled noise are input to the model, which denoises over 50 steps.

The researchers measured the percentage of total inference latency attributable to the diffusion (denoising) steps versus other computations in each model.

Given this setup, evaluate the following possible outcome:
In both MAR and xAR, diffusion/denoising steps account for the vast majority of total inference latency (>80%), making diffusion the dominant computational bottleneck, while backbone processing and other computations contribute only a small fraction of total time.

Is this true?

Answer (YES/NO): NO